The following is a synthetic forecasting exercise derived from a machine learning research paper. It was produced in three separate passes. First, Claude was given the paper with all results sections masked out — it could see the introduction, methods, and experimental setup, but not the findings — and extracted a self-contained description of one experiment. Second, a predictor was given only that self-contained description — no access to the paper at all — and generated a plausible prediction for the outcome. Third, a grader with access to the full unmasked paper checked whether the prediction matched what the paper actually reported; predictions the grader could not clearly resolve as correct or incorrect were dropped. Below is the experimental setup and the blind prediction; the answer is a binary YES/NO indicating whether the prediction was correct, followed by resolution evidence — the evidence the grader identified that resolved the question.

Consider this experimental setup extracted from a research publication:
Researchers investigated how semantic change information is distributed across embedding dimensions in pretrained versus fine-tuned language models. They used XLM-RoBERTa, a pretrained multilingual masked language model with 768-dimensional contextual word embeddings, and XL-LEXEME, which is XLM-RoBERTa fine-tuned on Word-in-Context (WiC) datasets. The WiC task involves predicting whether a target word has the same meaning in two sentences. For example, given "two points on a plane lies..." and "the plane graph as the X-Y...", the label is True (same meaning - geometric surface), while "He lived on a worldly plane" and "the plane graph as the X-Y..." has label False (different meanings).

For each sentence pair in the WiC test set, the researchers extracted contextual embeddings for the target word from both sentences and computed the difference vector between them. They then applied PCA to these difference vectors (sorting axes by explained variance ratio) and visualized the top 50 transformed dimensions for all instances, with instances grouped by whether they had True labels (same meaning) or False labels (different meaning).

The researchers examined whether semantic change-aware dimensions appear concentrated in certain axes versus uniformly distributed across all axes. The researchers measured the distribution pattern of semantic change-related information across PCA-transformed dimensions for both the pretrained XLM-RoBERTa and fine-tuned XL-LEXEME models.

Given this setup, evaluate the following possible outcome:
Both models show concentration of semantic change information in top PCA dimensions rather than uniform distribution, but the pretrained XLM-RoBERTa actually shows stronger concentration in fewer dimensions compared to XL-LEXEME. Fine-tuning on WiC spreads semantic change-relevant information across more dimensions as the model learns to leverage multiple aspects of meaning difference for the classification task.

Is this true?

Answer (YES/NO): NO